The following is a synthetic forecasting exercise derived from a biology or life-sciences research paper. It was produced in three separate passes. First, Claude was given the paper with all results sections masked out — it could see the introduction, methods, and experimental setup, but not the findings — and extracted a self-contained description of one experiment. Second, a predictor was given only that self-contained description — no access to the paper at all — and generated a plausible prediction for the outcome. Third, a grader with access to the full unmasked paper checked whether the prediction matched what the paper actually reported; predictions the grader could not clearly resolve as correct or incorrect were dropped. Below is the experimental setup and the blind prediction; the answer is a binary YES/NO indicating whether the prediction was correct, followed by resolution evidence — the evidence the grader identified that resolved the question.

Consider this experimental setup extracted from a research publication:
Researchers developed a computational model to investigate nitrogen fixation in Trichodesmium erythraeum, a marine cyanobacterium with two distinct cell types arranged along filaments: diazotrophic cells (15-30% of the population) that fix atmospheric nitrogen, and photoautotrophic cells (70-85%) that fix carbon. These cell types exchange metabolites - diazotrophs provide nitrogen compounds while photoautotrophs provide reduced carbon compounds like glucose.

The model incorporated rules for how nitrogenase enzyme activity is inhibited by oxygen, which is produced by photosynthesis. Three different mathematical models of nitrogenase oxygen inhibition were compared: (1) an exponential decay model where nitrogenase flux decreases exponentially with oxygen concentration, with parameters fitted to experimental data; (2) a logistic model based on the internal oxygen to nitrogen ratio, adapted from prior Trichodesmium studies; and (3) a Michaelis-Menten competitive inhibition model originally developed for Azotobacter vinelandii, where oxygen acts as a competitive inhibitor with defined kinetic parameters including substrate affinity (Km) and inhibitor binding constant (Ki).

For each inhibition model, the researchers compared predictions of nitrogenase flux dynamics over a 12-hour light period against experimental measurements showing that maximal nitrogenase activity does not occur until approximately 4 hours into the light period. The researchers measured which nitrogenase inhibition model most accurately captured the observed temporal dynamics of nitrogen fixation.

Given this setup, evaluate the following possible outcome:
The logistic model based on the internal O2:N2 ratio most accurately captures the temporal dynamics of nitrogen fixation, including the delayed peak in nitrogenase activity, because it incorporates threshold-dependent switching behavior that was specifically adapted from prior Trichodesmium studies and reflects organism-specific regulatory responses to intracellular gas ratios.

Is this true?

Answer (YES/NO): NO